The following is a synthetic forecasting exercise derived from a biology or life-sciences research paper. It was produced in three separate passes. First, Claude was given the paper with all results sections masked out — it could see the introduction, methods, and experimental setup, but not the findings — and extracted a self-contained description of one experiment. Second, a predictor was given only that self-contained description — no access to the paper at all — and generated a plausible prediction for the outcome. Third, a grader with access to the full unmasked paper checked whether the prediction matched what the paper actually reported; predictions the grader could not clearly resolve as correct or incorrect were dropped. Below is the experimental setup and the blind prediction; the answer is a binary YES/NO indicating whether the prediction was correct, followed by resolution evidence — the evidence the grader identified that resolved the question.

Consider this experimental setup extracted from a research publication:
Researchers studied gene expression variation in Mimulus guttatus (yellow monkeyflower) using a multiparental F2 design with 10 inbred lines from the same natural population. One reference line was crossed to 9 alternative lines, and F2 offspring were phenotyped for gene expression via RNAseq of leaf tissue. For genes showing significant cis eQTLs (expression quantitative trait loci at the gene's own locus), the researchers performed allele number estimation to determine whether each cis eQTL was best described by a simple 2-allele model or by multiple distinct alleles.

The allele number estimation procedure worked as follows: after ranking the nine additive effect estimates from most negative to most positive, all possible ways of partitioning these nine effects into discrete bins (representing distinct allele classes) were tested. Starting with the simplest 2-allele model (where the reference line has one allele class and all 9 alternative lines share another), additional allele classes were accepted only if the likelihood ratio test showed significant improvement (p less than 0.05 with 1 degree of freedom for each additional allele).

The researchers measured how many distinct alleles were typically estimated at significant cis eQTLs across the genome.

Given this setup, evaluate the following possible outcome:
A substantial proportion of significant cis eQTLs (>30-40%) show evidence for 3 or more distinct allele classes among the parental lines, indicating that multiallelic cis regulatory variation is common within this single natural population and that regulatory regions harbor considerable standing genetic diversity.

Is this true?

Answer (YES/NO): YES